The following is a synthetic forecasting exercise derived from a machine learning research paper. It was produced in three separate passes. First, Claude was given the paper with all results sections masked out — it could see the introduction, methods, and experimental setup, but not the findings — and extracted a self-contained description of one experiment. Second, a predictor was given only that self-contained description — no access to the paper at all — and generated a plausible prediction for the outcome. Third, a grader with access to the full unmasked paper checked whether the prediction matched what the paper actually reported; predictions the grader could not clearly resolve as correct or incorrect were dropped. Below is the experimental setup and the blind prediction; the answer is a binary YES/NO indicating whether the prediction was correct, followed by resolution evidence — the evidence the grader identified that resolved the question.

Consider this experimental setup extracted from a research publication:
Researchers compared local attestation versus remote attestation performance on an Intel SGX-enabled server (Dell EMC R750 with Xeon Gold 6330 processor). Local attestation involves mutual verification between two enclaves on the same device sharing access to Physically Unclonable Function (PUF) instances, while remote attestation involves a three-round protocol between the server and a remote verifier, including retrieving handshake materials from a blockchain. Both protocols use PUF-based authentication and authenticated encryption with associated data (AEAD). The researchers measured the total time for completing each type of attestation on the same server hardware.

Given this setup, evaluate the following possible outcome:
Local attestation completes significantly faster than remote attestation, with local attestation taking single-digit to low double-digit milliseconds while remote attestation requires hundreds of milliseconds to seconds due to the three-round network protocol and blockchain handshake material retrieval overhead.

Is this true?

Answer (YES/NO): NO